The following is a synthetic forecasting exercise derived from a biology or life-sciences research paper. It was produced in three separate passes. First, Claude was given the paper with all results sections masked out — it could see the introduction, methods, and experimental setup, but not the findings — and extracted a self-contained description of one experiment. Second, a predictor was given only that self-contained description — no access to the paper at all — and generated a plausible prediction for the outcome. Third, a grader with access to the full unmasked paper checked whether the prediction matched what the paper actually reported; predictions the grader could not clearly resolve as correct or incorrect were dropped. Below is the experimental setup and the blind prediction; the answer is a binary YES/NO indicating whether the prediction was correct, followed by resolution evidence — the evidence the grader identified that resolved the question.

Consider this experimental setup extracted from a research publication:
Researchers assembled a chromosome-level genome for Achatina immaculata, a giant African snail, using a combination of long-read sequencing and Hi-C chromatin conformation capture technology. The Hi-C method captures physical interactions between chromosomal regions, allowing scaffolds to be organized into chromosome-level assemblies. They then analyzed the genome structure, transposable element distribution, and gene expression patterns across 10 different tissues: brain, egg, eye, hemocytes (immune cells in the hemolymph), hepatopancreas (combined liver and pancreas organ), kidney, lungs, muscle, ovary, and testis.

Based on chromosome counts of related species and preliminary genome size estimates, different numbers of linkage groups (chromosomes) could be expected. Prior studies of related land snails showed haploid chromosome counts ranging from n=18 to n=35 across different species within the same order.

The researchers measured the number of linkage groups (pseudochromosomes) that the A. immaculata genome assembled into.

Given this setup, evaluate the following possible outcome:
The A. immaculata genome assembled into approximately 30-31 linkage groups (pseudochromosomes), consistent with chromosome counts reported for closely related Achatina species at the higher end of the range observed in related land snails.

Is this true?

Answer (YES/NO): YES